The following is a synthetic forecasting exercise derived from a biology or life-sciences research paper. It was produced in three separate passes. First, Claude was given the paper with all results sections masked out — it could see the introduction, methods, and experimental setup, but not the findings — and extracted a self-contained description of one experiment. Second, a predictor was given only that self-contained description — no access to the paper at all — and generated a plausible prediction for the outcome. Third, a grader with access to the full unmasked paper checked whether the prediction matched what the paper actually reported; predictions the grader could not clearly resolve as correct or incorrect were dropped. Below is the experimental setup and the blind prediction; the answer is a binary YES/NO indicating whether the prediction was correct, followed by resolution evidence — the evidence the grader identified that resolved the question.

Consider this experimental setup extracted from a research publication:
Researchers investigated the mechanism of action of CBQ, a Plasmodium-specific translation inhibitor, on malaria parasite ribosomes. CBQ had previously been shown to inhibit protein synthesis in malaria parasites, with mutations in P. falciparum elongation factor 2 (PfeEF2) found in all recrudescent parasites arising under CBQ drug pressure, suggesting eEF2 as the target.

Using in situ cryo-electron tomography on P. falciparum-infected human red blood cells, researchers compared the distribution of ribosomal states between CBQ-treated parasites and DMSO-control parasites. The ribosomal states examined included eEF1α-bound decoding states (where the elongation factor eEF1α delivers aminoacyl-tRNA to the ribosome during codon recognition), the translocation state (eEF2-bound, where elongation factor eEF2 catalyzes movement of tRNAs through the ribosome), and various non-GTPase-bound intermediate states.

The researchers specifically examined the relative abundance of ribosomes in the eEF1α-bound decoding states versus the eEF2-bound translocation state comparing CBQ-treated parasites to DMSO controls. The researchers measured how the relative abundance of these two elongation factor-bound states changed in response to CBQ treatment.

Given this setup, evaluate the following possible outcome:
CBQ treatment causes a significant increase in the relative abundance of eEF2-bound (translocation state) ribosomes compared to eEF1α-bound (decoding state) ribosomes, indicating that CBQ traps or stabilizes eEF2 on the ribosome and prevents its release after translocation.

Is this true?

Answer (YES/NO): NO